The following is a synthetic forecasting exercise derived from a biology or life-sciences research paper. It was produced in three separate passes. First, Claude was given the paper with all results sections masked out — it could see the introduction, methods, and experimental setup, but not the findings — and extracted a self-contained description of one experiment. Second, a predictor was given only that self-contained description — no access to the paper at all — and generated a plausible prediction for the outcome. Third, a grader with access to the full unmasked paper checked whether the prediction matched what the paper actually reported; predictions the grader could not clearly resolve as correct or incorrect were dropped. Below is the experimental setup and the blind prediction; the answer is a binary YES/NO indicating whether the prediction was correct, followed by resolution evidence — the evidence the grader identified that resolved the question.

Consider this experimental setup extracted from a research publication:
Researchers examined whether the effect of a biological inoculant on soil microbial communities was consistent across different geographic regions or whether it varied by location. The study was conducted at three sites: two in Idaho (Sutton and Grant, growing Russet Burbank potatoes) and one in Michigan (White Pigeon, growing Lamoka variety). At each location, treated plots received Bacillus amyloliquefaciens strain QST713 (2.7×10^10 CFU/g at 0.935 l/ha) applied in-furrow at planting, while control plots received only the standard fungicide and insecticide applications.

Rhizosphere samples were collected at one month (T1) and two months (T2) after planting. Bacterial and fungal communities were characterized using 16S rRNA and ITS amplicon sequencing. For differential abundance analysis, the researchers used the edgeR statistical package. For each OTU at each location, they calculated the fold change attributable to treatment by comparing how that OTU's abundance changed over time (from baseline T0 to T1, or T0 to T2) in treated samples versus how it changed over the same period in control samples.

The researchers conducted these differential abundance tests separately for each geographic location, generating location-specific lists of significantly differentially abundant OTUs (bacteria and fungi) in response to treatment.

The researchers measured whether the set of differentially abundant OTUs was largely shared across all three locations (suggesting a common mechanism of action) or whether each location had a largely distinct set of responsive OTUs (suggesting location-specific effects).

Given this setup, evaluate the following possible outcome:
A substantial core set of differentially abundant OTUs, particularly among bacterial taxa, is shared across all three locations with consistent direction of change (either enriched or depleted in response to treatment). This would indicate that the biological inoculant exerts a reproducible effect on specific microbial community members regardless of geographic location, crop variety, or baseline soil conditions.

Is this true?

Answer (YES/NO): NO